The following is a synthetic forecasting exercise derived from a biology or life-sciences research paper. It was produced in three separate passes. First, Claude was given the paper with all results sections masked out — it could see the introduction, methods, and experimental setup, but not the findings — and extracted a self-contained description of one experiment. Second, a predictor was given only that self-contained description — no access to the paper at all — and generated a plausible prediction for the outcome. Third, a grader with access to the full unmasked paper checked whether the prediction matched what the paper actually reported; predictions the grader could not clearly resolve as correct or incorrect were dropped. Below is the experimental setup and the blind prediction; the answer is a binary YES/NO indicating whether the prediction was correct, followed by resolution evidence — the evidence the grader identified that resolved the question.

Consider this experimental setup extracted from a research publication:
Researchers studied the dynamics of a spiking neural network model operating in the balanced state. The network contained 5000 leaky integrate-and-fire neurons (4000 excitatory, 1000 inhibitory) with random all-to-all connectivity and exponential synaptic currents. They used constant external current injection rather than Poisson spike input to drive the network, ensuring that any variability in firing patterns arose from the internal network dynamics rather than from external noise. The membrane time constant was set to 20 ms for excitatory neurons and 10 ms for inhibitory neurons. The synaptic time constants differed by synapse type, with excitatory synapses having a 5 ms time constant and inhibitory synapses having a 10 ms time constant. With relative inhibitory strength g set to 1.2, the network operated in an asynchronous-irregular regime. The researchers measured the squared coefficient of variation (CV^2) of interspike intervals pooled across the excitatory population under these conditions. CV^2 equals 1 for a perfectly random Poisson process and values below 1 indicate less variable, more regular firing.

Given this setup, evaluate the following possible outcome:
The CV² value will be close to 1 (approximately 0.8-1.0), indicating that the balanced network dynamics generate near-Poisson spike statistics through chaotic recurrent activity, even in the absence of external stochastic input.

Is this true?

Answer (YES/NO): NO